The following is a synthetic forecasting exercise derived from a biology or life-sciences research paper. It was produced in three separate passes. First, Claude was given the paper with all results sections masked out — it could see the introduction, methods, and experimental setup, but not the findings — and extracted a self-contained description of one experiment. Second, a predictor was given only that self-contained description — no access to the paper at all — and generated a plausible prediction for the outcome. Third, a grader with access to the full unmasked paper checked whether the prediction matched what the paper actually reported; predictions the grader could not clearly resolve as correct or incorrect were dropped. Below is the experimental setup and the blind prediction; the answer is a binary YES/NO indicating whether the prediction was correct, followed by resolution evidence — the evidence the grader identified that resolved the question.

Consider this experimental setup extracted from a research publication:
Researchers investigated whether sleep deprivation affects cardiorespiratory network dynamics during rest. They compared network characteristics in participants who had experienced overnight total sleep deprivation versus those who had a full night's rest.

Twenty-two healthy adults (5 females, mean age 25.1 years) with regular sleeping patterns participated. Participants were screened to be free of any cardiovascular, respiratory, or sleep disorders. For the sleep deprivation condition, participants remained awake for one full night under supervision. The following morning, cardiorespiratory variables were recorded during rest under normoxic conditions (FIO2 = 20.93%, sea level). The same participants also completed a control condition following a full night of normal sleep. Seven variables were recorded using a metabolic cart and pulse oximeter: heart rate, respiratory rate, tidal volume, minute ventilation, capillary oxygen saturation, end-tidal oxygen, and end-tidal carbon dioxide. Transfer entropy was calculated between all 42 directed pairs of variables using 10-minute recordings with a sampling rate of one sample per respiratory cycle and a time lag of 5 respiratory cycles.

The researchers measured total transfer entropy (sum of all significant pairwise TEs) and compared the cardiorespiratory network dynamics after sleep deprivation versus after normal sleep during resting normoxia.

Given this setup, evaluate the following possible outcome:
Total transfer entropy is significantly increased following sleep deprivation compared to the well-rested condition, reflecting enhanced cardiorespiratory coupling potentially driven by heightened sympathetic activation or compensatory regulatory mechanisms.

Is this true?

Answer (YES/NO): NO